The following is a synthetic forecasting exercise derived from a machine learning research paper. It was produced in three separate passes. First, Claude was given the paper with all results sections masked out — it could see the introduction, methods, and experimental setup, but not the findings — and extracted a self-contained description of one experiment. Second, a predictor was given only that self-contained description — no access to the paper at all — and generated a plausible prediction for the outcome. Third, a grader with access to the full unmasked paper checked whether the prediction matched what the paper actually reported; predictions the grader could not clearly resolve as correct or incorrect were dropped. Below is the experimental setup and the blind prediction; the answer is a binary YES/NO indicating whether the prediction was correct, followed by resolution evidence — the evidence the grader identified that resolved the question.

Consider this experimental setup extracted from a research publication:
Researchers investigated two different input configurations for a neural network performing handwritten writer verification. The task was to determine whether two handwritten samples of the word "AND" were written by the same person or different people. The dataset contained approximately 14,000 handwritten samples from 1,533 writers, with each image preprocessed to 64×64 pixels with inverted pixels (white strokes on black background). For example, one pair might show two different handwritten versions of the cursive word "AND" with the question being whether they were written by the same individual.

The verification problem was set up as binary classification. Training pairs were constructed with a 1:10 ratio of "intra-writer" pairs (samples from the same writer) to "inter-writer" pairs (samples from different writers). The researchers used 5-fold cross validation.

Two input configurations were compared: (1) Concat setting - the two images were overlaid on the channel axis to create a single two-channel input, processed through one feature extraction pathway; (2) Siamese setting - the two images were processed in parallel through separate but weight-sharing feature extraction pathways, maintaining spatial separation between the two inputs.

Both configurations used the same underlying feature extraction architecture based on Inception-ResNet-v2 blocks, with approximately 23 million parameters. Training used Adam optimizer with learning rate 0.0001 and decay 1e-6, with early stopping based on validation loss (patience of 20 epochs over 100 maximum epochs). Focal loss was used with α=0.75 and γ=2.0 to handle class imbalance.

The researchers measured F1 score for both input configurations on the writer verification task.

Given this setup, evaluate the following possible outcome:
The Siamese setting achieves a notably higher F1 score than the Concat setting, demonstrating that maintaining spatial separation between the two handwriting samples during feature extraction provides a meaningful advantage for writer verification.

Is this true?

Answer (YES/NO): YES